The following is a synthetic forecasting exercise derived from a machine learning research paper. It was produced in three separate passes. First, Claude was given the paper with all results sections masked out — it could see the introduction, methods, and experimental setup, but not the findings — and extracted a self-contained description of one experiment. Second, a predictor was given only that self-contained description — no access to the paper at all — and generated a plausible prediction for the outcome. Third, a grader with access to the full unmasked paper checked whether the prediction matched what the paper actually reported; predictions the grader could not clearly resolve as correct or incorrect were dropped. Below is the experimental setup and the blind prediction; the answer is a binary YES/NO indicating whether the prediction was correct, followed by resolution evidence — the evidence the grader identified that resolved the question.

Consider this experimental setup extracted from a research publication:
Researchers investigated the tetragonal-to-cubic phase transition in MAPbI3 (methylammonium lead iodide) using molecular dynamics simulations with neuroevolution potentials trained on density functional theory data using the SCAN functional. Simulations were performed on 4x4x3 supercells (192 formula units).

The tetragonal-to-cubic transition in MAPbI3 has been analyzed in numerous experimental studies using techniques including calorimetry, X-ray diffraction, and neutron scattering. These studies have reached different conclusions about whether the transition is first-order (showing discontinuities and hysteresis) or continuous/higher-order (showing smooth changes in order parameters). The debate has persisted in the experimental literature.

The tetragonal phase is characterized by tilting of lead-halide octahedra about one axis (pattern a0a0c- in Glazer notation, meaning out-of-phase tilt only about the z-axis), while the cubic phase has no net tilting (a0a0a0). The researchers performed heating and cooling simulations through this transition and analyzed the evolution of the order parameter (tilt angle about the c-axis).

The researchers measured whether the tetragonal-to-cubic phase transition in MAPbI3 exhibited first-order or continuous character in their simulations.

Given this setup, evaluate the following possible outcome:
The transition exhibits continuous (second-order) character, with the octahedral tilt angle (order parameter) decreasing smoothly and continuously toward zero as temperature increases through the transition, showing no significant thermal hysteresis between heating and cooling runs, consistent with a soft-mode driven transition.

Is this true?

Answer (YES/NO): NO